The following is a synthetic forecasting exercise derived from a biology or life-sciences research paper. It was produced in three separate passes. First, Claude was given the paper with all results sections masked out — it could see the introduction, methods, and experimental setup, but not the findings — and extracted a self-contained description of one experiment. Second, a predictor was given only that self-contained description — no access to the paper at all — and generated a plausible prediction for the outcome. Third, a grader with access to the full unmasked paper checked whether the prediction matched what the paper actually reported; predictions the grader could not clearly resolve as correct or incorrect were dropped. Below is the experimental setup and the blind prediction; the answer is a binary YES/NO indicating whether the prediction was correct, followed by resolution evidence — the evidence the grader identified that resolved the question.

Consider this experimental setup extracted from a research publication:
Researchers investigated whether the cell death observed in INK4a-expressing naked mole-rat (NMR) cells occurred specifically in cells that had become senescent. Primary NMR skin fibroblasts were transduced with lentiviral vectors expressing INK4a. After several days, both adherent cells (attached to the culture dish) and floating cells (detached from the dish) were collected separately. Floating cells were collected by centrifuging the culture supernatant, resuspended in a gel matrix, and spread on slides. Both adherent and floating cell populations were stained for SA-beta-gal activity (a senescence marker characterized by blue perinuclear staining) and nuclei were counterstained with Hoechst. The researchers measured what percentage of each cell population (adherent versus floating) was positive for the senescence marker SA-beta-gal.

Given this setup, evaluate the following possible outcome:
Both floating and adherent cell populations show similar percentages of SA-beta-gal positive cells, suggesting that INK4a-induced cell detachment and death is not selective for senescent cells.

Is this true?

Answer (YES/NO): NO